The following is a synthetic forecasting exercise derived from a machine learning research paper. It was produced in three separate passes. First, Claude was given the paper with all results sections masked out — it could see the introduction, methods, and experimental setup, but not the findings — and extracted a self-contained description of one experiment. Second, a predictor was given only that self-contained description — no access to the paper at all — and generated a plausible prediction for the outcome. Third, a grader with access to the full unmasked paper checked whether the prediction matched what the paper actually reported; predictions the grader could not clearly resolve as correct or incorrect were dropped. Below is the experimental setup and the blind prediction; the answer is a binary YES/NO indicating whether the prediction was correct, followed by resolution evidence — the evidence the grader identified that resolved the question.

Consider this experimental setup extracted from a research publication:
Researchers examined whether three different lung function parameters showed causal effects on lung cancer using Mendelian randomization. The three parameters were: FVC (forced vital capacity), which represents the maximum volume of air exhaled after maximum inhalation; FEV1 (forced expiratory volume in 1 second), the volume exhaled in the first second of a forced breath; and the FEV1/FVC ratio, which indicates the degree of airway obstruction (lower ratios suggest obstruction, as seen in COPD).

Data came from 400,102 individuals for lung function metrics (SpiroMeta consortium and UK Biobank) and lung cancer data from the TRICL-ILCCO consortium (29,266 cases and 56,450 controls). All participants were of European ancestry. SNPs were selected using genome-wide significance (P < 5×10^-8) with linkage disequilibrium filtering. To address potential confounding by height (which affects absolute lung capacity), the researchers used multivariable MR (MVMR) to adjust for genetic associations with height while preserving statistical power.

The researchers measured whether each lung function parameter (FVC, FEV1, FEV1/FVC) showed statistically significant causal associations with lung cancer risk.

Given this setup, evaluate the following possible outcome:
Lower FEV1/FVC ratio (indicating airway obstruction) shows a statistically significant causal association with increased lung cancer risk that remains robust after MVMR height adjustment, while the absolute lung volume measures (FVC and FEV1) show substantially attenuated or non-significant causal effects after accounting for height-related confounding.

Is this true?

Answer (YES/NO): NO